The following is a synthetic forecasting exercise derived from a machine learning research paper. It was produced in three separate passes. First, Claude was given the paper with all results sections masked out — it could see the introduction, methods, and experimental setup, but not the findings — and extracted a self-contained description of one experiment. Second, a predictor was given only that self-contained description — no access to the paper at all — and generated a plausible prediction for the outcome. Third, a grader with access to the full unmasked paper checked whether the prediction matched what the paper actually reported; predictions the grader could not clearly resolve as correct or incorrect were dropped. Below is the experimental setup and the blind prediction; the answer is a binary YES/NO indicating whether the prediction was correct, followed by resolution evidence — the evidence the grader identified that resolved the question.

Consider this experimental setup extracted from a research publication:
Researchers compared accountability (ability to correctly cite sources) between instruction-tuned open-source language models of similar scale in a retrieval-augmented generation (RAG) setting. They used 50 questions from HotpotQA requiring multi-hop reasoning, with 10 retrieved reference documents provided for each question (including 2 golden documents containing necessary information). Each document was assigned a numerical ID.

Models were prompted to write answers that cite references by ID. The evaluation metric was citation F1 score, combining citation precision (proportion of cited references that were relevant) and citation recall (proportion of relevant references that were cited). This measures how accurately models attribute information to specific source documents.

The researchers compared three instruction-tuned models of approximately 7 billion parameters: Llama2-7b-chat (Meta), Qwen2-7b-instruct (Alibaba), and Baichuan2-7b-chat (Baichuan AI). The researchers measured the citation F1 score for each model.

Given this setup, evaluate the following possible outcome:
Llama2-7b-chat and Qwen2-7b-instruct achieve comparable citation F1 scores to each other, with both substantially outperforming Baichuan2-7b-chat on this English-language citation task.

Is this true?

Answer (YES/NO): NO